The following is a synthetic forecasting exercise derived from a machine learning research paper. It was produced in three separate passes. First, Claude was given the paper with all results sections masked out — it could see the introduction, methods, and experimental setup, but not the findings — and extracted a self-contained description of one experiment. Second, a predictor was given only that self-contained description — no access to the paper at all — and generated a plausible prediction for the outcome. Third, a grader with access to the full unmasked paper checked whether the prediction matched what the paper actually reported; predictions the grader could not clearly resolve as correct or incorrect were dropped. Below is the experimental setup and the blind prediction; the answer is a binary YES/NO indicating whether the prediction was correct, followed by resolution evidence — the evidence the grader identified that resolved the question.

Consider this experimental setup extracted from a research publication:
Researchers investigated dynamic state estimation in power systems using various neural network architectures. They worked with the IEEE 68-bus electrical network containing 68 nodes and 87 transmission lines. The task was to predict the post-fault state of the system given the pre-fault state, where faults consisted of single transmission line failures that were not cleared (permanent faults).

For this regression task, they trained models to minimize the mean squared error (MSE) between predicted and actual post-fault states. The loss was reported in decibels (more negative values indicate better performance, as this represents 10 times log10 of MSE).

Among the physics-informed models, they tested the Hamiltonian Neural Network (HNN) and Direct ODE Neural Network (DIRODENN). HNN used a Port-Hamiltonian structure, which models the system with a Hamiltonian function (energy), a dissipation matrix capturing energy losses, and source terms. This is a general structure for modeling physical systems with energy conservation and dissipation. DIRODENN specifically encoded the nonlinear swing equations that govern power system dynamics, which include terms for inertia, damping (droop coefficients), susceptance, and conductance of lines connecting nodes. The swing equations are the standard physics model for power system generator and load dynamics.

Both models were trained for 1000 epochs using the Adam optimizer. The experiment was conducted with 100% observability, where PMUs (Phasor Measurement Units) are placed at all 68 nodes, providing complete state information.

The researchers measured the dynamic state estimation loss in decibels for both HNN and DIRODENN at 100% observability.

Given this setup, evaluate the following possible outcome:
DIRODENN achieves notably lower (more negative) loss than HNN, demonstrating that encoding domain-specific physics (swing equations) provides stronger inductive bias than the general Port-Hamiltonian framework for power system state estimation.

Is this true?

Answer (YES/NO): NO